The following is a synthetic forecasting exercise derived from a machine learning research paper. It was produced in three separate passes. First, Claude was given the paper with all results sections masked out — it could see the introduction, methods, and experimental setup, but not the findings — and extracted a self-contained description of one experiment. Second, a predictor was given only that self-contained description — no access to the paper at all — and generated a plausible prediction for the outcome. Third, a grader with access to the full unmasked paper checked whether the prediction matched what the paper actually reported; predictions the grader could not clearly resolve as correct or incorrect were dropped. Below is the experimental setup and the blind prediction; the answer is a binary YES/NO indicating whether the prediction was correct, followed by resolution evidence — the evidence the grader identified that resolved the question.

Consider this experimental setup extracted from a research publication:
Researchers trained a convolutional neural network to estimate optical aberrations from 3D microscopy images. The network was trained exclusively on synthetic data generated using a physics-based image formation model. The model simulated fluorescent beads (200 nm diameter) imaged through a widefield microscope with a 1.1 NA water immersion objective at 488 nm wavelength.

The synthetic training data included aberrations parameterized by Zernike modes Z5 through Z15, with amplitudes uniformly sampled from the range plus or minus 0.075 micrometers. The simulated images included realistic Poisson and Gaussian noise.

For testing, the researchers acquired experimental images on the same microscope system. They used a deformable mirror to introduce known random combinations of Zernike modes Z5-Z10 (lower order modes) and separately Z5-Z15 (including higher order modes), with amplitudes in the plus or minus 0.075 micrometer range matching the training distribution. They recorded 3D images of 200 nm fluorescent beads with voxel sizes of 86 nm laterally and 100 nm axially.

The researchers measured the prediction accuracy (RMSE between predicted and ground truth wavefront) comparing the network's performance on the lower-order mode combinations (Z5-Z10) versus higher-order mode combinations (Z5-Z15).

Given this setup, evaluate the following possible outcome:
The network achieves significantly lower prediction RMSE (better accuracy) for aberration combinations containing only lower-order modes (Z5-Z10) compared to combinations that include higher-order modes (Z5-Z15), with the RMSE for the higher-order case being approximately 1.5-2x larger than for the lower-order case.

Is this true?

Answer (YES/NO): NO